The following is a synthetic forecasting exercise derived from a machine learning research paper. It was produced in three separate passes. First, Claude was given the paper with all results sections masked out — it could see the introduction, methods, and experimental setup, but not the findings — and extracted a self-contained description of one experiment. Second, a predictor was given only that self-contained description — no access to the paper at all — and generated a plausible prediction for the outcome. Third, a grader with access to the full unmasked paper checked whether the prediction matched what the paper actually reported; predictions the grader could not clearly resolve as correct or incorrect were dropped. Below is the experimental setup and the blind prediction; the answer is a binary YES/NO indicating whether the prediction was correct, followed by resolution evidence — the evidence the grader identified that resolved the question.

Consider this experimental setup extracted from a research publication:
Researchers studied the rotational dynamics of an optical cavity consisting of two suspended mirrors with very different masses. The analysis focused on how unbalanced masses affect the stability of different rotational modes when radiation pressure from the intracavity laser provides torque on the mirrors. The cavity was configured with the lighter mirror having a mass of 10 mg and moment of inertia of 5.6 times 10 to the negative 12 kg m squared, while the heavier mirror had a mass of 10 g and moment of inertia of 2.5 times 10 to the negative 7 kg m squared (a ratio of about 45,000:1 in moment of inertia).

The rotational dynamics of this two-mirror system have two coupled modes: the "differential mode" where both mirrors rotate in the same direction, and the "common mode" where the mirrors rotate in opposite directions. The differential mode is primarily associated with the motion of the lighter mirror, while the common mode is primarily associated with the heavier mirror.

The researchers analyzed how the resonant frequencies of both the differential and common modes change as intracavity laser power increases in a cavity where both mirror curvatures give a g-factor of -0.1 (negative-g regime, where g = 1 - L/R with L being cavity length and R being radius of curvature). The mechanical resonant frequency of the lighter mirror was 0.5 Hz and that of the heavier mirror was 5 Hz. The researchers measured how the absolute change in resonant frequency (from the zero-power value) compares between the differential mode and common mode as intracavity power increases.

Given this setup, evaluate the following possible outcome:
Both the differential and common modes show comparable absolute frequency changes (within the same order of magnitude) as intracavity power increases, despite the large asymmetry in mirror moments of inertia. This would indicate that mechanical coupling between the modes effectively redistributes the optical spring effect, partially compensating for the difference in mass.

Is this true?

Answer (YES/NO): NO